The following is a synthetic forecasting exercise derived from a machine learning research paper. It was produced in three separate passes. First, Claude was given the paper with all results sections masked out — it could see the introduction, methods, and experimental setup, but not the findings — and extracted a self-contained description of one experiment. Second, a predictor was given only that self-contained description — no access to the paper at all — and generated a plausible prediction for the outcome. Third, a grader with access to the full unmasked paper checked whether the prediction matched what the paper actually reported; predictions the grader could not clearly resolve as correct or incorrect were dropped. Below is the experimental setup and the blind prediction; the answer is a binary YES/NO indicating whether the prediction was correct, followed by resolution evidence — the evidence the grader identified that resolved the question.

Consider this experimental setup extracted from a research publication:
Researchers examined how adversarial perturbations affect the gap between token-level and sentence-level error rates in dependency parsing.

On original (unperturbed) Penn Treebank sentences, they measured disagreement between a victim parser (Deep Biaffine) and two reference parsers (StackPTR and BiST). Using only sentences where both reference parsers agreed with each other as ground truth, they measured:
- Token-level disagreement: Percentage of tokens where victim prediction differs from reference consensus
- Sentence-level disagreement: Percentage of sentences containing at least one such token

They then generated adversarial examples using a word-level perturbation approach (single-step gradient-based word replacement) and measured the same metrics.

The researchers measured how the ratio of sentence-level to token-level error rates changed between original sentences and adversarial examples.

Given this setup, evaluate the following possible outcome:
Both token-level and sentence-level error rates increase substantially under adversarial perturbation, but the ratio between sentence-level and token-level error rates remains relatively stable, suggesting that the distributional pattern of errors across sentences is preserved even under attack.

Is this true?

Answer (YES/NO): NO